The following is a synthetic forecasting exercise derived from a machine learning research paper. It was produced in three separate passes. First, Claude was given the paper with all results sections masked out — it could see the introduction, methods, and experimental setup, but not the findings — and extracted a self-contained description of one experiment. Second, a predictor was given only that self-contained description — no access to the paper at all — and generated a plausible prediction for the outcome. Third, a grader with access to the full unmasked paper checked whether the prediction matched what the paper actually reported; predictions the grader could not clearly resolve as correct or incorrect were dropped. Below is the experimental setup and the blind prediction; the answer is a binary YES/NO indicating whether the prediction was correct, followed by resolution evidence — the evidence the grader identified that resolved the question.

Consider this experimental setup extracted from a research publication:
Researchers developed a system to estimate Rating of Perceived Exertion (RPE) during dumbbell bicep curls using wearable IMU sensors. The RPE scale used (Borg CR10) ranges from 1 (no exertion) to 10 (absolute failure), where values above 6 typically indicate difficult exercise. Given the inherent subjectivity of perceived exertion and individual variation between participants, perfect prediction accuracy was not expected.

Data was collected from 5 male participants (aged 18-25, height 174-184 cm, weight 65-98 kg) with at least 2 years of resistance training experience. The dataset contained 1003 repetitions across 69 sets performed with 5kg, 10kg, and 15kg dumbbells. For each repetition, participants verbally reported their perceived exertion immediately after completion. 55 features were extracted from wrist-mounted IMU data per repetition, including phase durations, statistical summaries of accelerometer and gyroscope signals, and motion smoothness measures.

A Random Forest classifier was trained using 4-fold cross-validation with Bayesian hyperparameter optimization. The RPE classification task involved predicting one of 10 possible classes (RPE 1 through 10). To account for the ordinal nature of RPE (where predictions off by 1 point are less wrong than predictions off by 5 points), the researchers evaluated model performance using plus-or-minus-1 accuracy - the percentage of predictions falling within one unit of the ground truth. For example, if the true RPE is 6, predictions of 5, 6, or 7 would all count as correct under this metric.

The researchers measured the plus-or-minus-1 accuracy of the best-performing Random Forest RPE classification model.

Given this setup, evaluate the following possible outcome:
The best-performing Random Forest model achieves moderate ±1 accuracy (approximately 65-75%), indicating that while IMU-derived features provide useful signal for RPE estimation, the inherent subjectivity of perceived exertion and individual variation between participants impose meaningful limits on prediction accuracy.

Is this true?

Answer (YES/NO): NO